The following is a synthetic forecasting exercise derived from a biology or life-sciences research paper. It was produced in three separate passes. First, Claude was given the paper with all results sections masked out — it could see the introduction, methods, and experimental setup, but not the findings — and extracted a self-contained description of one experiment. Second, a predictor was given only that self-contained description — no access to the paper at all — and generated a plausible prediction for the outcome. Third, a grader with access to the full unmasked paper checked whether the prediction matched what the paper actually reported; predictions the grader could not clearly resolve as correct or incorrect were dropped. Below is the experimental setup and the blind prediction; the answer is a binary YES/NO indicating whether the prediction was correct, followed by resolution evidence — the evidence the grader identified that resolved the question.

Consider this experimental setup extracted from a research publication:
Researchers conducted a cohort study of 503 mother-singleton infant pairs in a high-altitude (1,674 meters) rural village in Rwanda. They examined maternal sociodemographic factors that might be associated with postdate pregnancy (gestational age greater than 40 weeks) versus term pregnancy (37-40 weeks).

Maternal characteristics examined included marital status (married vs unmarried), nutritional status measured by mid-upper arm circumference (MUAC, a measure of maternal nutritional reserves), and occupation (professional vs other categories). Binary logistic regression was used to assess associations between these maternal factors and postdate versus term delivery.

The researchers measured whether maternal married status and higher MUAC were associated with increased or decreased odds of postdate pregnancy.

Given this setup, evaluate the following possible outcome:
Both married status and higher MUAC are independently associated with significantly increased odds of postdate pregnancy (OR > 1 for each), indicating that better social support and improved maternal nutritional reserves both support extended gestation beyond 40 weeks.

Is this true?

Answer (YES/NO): NO